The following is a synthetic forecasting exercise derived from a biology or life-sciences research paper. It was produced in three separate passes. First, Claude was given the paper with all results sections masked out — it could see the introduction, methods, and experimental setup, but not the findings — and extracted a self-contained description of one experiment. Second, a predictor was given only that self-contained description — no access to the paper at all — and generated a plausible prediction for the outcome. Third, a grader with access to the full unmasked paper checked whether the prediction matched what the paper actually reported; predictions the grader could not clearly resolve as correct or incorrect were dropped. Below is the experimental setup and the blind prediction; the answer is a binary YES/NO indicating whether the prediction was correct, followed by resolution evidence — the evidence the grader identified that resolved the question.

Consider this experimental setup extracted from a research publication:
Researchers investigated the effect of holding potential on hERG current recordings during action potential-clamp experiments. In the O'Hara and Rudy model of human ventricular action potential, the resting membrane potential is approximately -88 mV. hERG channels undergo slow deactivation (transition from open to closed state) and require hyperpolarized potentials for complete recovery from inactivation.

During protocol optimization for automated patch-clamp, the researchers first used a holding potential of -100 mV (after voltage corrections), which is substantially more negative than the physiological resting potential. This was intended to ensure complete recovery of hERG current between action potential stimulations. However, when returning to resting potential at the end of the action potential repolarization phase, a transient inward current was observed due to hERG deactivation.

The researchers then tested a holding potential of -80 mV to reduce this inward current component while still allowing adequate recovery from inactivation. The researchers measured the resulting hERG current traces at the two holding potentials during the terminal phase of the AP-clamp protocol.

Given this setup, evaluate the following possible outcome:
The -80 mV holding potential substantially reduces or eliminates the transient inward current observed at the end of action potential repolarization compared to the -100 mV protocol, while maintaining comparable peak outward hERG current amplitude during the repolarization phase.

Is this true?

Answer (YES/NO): YES